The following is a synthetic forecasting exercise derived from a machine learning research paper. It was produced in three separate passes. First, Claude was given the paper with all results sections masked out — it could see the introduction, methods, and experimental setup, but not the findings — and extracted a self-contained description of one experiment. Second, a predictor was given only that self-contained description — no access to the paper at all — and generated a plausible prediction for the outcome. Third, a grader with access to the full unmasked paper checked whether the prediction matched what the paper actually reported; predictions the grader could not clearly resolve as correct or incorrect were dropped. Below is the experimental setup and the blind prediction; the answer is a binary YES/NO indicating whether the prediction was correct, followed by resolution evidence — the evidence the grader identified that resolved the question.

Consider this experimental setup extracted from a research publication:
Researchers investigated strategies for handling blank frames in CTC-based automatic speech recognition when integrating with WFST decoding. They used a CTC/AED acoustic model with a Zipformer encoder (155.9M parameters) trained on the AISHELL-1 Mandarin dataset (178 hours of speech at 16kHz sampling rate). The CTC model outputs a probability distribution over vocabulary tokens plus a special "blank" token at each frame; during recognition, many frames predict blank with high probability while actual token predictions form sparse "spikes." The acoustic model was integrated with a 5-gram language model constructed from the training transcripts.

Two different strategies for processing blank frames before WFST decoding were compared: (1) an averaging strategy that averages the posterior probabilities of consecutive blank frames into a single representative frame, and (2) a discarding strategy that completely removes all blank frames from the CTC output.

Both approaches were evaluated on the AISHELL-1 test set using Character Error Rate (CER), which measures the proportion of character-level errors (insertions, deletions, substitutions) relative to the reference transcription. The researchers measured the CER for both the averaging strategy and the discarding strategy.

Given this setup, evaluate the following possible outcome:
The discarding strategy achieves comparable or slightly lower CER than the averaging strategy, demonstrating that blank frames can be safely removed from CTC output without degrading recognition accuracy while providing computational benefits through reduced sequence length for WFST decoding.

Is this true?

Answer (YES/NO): NO